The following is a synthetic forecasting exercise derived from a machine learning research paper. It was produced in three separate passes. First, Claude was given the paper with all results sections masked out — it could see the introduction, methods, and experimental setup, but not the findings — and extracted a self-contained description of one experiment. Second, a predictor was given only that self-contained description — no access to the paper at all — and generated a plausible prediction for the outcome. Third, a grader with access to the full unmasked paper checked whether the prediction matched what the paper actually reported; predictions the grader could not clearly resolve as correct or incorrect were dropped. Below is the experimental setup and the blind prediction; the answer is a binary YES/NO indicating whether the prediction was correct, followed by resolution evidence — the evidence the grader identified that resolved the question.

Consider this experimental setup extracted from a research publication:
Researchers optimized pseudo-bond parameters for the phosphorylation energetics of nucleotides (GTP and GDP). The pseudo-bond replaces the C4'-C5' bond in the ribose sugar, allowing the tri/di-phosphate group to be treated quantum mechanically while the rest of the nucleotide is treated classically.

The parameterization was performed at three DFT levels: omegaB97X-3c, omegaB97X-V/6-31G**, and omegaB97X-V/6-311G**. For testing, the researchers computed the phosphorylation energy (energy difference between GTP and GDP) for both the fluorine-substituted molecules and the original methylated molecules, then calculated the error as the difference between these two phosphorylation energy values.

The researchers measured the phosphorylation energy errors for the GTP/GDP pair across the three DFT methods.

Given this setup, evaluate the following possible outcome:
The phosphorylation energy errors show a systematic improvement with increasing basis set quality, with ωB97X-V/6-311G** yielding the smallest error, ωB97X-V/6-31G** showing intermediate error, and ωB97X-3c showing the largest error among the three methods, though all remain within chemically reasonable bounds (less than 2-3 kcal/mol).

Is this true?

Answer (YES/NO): NO